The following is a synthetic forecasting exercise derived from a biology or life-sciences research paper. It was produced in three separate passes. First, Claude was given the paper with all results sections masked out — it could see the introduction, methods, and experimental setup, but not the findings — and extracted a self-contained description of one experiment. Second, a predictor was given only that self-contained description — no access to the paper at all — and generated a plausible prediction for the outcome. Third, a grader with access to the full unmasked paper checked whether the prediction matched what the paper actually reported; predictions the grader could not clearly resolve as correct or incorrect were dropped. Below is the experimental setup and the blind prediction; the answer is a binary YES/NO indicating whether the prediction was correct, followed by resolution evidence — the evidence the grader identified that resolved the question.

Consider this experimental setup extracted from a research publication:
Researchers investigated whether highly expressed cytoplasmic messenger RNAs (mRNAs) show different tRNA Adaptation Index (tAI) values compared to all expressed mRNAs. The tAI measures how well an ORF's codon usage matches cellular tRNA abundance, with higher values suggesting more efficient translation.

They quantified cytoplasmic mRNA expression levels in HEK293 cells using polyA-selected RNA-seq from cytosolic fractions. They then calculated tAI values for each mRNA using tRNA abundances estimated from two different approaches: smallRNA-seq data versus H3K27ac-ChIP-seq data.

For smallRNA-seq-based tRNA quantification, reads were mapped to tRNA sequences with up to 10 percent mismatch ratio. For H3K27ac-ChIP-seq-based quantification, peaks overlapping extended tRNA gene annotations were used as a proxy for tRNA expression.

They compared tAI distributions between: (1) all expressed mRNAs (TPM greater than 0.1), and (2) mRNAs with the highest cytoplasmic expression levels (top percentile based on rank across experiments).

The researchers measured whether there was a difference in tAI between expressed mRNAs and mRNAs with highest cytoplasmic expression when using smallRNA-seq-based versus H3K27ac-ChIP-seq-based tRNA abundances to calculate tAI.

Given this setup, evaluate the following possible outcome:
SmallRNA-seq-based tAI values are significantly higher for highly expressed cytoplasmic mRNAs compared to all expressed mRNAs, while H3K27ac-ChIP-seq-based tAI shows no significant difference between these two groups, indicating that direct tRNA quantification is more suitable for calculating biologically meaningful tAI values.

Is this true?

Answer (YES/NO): YES